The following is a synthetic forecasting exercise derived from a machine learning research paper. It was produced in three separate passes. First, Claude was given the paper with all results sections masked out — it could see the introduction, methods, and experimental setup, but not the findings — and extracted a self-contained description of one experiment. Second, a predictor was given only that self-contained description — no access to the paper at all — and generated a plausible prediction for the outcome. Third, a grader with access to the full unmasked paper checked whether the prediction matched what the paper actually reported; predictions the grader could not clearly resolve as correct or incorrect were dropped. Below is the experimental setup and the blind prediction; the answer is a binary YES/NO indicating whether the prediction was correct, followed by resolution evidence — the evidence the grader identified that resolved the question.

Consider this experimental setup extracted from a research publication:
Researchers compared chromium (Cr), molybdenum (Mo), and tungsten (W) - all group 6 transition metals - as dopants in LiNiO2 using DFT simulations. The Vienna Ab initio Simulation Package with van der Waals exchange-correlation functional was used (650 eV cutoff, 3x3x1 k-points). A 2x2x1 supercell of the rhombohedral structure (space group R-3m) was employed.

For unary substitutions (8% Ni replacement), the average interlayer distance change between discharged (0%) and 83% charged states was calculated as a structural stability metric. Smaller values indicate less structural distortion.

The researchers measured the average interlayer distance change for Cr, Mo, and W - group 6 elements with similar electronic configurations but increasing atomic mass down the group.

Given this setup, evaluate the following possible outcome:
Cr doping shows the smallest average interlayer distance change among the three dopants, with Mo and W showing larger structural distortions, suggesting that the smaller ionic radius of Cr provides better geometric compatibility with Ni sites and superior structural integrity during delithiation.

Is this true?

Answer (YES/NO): NO